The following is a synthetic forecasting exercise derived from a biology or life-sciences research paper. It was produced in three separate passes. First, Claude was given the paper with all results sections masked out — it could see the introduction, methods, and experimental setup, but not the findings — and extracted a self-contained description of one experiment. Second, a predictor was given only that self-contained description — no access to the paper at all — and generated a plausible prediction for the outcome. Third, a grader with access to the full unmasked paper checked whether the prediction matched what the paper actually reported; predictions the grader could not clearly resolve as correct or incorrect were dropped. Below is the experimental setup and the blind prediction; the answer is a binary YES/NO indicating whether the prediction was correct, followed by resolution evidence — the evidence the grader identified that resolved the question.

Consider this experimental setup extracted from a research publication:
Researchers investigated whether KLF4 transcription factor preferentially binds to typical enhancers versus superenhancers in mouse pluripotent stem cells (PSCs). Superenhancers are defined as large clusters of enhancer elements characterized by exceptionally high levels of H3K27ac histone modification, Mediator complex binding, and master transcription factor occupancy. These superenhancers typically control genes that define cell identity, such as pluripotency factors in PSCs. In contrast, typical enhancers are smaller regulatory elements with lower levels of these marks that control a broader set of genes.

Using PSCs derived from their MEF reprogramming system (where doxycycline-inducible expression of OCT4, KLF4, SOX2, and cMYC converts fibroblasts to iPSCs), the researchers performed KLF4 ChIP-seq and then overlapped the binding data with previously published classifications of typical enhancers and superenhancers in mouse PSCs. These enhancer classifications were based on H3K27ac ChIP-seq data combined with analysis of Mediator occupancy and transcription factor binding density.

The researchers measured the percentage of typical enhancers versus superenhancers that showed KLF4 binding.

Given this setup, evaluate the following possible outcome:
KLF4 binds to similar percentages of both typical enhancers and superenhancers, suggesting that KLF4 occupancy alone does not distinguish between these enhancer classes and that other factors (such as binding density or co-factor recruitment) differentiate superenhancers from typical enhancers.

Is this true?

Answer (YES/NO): NO